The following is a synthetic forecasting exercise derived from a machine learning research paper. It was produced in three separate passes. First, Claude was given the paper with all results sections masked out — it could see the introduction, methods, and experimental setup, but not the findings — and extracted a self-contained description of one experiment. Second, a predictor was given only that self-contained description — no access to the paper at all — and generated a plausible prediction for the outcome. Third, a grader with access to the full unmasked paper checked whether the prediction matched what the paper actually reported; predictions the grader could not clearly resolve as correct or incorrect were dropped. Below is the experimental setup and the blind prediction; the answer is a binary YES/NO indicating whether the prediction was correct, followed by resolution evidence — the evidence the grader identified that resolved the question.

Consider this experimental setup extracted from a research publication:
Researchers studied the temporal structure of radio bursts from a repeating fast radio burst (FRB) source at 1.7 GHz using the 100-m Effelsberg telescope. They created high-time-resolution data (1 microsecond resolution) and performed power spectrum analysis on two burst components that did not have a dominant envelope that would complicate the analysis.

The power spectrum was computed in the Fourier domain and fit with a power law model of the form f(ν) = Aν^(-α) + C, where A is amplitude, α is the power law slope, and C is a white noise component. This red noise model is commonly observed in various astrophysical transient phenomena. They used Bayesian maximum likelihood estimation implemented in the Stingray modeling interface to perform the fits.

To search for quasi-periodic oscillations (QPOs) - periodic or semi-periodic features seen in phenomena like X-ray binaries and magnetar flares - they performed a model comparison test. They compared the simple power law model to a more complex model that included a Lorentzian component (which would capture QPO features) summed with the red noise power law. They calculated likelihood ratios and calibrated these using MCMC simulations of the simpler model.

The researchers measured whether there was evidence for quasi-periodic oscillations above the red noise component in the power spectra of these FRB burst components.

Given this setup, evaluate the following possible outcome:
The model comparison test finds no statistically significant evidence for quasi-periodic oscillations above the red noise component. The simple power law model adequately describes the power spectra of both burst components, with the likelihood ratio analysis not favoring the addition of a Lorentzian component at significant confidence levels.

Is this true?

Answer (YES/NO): YES